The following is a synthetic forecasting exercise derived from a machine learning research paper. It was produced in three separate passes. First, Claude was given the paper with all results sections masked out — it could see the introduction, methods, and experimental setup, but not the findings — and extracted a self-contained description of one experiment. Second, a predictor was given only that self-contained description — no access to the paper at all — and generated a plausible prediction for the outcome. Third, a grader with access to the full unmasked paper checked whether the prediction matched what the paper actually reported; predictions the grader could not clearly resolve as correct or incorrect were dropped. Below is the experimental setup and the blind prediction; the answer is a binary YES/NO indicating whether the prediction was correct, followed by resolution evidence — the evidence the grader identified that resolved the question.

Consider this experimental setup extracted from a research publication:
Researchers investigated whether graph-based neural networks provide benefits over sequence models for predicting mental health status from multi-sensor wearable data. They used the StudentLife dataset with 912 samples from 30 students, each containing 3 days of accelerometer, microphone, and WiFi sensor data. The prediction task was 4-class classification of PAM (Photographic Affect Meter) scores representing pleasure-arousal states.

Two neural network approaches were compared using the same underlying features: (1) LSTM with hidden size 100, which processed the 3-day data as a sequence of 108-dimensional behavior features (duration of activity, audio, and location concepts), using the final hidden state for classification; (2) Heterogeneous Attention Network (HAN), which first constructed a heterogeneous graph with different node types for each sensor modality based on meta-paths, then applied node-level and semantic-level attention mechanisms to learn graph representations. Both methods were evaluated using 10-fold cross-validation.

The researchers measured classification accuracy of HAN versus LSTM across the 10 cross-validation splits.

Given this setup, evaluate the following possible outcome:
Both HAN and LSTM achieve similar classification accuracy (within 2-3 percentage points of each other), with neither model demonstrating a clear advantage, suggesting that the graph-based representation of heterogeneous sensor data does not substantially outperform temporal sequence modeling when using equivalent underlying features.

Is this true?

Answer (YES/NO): NO